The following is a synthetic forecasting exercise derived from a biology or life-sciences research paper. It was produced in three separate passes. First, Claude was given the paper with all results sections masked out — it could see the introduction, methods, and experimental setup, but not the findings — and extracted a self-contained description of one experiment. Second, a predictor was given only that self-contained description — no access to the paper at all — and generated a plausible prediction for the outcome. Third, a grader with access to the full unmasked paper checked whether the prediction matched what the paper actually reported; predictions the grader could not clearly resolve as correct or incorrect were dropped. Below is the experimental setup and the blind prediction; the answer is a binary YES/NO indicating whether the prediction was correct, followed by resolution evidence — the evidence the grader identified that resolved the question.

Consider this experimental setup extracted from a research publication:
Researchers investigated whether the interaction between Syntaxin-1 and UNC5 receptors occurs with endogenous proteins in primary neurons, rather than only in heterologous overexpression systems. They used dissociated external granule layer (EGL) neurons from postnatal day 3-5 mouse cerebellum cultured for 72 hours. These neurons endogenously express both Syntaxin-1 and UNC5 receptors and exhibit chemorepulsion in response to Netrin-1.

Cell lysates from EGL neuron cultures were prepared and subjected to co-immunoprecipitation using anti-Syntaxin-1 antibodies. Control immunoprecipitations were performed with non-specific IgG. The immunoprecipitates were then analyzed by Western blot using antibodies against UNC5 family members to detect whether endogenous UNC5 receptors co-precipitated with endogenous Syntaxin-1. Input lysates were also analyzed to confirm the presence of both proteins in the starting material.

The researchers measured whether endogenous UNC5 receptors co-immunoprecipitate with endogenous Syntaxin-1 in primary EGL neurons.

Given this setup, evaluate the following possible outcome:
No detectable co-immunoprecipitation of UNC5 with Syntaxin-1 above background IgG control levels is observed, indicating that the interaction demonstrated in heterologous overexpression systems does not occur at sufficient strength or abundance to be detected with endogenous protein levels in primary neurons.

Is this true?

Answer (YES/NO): NO